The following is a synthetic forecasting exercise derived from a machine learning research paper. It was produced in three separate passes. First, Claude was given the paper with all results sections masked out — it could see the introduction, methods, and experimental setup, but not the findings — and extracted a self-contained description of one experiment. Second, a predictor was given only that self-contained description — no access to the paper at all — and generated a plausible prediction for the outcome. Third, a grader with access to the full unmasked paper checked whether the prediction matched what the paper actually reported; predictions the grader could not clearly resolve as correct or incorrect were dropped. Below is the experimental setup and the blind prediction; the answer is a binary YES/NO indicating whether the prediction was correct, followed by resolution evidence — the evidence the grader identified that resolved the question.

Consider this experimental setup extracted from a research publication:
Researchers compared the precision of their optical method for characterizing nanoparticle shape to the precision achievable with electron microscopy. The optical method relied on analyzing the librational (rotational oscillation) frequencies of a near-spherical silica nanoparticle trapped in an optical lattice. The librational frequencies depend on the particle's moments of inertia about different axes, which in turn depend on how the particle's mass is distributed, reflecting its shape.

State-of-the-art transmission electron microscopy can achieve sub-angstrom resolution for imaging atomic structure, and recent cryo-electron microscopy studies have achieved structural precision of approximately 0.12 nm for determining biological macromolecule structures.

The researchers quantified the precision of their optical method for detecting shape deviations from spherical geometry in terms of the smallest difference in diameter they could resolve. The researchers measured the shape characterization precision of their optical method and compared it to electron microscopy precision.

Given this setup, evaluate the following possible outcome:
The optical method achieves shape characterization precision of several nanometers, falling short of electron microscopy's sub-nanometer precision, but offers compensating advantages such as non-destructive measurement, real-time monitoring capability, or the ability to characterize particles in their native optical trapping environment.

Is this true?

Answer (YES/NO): NO